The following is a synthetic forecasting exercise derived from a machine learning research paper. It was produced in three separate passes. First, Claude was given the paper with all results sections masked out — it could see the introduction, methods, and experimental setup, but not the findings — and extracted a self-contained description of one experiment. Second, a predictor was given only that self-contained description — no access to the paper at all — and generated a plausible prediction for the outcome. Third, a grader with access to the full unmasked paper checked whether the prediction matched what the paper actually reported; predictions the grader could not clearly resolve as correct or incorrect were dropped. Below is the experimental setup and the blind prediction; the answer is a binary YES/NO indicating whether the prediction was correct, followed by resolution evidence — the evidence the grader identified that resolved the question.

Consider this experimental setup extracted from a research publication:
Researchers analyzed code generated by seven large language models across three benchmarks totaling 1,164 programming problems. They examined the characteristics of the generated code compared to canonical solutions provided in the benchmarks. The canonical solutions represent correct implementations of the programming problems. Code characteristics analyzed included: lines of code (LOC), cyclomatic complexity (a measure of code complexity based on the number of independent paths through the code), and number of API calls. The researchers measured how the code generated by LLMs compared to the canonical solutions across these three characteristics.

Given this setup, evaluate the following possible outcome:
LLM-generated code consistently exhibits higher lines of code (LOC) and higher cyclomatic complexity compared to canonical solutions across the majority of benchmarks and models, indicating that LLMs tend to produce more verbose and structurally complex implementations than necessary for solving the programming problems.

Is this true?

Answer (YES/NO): NO